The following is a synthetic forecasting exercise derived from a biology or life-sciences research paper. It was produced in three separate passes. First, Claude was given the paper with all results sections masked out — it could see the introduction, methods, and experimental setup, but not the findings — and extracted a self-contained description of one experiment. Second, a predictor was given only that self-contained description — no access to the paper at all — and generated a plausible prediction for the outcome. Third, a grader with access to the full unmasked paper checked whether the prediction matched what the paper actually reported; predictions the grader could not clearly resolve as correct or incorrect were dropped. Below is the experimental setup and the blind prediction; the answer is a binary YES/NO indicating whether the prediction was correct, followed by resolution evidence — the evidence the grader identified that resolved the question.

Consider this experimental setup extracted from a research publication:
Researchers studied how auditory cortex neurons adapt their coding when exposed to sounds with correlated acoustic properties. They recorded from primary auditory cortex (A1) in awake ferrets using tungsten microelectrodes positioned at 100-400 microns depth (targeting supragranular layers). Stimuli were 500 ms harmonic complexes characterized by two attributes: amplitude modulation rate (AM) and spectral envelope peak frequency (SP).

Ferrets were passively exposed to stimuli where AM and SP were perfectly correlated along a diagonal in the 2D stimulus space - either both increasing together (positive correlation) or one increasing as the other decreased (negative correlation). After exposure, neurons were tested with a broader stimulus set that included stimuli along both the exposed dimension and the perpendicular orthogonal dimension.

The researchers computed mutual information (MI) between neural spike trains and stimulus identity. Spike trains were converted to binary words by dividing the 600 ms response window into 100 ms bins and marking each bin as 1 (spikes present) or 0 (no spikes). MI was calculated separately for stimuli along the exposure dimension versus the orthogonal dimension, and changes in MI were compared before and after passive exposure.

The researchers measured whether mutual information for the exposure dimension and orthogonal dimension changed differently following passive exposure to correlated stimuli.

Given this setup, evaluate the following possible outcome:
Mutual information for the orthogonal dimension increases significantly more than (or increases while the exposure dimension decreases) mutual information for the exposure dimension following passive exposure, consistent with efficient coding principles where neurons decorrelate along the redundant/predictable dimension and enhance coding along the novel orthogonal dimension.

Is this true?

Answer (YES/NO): NO